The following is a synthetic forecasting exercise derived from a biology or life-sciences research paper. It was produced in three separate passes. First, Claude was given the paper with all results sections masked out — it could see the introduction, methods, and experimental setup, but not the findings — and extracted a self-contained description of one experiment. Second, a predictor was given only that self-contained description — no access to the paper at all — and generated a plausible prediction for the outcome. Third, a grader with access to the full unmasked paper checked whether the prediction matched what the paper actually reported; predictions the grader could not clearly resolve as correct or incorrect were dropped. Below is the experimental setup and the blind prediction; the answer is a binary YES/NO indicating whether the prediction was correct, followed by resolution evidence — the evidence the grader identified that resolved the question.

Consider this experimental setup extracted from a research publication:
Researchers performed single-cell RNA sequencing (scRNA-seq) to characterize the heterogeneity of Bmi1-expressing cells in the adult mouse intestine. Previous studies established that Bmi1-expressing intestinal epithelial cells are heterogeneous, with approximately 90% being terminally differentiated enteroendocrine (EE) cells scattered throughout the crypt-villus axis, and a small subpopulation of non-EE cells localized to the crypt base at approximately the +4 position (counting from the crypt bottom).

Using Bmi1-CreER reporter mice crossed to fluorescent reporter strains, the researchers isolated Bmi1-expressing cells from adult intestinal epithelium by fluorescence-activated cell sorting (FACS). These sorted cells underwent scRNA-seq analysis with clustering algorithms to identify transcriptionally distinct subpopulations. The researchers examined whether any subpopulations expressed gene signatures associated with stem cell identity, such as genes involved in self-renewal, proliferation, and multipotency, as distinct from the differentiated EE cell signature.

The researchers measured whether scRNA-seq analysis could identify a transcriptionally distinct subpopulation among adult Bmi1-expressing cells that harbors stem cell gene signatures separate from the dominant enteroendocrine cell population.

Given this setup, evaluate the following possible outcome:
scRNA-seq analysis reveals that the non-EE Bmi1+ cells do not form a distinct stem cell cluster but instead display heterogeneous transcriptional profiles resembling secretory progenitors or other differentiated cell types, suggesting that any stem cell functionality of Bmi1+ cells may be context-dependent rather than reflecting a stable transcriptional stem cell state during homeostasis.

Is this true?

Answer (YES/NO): NO